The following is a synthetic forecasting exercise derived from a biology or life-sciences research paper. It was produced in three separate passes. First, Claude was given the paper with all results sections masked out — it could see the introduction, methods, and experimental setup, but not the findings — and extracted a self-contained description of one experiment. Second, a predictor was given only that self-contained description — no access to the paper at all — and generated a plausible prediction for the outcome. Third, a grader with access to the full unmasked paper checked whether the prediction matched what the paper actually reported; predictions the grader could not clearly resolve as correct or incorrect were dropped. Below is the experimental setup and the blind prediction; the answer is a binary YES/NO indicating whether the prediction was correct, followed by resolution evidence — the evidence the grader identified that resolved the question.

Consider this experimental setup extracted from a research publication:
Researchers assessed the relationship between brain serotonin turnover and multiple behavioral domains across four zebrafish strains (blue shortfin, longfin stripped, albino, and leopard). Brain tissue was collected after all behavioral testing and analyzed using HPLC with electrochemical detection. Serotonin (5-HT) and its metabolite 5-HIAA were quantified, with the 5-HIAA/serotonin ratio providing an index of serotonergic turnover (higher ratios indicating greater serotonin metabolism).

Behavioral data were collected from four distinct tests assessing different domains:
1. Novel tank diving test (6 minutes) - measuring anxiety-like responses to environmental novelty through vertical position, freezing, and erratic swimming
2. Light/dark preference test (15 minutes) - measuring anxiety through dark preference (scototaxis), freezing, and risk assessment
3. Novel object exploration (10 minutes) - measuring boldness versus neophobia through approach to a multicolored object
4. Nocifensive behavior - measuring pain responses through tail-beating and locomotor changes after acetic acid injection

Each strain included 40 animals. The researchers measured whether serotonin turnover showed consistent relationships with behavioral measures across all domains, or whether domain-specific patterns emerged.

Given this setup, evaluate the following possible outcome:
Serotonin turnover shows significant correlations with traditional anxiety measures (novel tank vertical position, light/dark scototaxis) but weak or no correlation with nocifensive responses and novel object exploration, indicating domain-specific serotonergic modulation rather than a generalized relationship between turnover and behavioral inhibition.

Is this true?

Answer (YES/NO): NO